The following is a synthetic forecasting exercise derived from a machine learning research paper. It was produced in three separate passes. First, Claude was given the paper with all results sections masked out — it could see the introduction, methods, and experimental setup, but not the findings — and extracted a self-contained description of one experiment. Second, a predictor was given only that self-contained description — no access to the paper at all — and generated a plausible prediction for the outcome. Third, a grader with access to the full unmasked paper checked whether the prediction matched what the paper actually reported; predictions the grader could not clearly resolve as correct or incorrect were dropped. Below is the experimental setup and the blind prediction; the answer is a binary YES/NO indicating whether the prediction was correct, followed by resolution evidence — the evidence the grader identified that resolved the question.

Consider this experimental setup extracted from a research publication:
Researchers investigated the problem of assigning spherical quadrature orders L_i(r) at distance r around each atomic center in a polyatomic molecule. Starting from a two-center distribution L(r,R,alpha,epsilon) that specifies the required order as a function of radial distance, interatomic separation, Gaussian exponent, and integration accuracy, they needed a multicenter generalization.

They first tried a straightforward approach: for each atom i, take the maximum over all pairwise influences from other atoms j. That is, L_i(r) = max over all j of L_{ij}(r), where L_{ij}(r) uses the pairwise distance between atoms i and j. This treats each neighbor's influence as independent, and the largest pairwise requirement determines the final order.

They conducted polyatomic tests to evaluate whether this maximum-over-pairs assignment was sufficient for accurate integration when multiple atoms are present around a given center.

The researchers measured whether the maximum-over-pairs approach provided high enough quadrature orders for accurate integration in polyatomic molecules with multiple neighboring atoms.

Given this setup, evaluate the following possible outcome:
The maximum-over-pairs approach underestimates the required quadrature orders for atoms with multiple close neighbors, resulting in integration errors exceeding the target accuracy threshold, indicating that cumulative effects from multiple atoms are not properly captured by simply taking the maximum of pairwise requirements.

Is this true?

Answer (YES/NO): YES